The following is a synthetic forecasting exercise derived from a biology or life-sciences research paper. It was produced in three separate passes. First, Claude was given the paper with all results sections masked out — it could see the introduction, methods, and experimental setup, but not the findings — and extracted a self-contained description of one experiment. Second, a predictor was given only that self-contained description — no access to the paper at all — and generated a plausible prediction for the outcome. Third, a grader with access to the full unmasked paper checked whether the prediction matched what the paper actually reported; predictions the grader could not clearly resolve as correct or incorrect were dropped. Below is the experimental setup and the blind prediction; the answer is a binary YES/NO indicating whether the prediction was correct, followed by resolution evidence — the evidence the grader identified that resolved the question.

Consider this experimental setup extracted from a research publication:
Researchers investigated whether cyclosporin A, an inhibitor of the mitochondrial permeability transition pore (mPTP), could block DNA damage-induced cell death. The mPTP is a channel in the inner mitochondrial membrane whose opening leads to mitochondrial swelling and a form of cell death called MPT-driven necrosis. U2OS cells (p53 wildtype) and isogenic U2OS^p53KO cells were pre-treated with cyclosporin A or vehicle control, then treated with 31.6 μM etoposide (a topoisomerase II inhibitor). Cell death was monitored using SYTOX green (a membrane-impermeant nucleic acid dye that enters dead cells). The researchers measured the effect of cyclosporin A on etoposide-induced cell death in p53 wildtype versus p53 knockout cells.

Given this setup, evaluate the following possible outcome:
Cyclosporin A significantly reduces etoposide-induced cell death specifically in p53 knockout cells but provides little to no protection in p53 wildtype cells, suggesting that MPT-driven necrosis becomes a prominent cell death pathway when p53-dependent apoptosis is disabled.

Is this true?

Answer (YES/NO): NO